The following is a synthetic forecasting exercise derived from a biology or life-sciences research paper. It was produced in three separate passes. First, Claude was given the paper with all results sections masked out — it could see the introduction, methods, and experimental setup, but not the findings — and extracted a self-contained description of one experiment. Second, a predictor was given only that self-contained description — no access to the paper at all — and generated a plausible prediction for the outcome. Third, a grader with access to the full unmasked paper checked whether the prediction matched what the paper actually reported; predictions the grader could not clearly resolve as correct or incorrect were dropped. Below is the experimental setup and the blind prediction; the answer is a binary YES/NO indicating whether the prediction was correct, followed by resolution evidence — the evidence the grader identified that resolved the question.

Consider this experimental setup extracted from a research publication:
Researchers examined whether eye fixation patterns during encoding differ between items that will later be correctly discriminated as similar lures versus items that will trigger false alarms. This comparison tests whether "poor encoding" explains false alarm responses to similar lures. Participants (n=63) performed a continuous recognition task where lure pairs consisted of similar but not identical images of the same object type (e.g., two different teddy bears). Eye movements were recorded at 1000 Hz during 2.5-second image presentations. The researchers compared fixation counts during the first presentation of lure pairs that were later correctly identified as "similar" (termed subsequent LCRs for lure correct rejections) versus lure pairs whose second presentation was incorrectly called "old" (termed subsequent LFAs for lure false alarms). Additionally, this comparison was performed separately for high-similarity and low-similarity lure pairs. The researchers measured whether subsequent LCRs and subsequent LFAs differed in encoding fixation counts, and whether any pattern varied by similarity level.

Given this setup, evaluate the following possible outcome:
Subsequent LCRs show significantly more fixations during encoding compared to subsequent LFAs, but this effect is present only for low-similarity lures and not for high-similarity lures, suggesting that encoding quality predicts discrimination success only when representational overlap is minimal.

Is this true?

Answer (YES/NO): NO